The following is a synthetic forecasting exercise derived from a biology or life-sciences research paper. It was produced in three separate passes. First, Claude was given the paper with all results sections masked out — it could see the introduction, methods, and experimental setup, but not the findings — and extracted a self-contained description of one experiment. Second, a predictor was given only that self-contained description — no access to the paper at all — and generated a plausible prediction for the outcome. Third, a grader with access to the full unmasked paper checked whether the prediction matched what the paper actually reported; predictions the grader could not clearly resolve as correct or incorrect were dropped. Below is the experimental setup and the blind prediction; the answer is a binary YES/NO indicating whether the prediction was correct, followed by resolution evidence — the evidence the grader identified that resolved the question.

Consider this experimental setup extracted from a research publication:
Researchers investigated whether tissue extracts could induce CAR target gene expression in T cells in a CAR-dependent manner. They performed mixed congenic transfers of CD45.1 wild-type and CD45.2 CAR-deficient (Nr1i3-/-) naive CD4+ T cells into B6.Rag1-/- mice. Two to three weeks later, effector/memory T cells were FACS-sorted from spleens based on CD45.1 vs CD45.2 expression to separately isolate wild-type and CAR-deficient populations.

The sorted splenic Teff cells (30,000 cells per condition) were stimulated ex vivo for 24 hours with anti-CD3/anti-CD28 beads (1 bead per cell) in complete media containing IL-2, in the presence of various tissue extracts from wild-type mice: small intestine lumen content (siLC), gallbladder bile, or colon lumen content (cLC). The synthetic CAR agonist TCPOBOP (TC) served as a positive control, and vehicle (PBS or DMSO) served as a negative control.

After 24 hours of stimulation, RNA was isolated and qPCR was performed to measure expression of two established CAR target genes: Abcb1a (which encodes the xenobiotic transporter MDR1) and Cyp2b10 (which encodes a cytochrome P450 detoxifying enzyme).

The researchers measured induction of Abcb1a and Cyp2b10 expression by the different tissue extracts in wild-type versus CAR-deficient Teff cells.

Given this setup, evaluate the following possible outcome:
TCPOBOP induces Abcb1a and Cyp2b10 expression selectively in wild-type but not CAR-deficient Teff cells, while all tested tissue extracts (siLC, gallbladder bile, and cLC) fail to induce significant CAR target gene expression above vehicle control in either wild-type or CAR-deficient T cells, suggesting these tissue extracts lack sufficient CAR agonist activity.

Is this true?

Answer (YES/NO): NO